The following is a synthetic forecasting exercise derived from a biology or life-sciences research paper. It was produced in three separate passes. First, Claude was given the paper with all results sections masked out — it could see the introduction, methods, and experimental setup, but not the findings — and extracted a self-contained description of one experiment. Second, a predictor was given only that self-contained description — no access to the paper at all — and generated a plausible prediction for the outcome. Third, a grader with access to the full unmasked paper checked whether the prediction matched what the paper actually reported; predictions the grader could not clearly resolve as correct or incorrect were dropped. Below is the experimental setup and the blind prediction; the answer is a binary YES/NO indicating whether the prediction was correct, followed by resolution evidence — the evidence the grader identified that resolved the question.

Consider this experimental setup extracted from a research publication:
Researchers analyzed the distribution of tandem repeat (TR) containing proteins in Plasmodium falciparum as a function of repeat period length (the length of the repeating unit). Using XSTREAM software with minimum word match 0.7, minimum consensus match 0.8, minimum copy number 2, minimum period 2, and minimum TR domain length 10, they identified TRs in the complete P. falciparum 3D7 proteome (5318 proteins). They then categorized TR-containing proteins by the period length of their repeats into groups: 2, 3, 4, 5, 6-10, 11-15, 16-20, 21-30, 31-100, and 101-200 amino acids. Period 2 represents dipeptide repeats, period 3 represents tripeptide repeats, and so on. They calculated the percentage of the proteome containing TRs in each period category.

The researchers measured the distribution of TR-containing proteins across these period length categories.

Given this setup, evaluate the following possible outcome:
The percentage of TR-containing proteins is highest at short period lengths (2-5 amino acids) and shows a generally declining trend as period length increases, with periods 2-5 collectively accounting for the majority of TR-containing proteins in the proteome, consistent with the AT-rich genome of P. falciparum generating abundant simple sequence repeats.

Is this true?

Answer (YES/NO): NO